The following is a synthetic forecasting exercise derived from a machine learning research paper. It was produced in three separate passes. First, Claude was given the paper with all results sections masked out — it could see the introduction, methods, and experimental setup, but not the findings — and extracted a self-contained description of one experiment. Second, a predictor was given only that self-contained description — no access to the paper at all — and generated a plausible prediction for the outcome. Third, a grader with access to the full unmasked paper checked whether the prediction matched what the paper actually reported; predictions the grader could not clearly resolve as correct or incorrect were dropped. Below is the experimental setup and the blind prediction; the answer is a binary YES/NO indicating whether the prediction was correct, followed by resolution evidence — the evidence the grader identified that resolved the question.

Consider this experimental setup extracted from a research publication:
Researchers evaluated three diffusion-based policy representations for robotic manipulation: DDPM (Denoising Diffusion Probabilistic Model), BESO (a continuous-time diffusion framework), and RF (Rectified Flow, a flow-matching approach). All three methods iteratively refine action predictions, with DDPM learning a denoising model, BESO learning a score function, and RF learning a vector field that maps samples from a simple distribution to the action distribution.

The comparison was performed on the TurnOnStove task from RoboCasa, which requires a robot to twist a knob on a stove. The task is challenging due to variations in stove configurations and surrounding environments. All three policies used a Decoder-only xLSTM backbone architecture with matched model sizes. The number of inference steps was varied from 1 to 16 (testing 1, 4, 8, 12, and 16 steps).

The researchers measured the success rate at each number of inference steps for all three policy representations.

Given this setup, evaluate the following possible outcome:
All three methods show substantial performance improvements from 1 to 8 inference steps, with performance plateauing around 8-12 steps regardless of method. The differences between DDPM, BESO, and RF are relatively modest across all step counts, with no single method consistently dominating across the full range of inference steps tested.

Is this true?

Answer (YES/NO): NO